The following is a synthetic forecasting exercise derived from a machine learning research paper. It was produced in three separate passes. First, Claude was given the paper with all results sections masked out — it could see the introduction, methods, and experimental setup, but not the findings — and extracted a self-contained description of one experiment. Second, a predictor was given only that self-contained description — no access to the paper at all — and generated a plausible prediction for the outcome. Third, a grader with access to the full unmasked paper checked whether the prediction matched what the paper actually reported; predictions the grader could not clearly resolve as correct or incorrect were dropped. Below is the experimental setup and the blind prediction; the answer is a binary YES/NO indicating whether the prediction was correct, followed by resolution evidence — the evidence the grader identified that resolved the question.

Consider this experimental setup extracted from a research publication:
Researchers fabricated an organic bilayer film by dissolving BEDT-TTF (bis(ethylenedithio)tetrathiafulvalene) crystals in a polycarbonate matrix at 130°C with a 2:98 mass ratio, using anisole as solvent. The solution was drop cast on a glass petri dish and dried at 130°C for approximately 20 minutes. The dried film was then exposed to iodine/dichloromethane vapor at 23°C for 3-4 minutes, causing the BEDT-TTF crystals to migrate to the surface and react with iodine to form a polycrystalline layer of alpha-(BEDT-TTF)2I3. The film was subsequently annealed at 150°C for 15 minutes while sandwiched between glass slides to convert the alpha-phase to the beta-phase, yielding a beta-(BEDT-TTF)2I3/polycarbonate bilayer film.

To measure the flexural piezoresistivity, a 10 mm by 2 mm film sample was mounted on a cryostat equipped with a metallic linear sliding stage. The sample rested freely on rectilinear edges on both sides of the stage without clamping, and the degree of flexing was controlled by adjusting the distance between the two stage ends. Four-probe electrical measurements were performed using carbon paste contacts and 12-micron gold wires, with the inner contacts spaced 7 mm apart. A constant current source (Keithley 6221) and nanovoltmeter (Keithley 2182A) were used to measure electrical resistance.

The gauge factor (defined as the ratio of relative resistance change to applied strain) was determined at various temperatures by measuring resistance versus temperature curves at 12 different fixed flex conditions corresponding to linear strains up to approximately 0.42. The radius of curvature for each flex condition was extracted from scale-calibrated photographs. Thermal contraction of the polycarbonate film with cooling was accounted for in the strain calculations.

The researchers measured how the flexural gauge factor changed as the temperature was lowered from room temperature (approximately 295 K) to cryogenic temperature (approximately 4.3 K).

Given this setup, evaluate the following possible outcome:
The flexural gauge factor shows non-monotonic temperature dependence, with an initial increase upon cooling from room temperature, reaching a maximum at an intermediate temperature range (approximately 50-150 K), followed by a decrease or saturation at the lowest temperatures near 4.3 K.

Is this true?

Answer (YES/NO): NO